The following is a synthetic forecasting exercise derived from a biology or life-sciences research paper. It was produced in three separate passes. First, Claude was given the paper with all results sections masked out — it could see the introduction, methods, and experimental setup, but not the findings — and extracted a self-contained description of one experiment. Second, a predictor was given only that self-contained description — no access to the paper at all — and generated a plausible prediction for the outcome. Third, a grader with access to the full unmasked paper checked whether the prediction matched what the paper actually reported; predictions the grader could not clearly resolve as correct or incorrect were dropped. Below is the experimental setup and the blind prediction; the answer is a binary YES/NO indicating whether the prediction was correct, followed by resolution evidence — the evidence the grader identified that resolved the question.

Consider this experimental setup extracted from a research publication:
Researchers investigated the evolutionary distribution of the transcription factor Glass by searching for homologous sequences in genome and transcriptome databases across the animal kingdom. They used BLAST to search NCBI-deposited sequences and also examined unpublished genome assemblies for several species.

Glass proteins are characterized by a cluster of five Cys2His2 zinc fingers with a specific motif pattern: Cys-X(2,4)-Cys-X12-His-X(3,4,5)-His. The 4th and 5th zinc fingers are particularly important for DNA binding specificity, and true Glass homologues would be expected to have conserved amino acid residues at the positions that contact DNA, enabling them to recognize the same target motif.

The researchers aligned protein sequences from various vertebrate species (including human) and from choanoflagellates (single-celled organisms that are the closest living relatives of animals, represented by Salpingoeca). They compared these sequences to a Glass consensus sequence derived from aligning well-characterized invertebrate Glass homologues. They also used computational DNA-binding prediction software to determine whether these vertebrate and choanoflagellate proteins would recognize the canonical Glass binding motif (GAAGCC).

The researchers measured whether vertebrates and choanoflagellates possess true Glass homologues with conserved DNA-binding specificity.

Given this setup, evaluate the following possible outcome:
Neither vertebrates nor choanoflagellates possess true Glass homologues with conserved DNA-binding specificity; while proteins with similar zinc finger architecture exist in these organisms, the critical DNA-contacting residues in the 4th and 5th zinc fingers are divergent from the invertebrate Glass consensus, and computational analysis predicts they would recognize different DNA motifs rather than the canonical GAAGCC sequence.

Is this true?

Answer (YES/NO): YES